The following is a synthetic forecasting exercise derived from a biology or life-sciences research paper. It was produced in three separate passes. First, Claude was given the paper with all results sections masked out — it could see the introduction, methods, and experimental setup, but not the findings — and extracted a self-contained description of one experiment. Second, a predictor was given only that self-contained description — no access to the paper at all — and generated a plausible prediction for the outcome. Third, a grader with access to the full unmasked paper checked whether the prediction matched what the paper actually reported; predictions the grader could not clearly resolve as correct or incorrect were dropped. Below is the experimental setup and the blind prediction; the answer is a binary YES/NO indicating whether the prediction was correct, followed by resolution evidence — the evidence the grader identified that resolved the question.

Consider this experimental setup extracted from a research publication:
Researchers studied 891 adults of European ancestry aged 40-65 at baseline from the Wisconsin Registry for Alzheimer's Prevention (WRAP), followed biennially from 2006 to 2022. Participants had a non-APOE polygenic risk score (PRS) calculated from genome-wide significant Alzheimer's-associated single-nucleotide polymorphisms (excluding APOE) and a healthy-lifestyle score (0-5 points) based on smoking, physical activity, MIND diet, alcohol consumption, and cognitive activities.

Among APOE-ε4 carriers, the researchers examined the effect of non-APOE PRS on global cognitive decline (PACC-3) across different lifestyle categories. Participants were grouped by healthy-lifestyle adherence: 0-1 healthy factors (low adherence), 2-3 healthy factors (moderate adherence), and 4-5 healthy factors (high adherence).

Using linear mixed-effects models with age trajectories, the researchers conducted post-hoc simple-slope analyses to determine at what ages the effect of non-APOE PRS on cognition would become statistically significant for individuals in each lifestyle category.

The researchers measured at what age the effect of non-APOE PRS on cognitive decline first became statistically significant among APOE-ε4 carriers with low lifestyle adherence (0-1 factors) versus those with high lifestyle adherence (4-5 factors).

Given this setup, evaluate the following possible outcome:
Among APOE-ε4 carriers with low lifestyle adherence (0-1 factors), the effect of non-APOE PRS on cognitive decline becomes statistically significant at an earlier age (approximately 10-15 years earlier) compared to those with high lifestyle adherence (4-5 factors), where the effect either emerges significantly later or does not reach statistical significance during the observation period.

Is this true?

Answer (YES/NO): NO